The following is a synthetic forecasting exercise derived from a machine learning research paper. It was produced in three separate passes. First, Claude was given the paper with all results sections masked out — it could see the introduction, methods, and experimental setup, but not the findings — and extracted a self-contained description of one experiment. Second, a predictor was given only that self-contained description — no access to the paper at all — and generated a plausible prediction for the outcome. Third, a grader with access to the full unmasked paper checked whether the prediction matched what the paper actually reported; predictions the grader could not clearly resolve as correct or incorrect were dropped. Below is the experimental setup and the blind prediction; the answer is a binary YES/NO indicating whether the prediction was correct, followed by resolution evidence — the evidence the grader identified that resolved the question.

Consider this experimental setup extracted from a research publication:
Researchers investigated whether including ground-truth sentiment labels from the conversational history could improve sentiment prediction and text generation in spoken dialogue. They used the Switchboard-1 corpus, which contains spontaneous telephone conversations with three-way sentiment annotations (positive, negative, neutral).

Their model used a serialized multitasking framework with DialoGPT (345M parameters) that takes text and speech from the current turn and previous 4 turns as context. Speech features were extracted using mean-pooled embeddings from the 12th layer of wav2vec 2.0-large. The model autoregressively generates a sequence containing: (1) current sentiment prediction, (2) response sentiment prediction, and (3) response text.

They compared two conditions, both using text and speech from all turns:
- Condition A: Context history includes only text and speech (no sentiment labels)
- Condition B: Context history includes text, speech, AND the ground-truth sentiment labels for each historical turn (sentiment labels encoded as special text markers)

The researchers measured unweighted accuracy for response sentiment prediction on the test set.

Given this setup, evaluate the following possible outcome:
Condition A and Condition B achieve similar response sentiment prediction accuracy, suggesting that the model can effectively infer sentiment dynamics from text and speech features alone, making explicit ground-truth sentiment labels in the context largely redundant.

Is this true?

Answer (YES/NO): NO